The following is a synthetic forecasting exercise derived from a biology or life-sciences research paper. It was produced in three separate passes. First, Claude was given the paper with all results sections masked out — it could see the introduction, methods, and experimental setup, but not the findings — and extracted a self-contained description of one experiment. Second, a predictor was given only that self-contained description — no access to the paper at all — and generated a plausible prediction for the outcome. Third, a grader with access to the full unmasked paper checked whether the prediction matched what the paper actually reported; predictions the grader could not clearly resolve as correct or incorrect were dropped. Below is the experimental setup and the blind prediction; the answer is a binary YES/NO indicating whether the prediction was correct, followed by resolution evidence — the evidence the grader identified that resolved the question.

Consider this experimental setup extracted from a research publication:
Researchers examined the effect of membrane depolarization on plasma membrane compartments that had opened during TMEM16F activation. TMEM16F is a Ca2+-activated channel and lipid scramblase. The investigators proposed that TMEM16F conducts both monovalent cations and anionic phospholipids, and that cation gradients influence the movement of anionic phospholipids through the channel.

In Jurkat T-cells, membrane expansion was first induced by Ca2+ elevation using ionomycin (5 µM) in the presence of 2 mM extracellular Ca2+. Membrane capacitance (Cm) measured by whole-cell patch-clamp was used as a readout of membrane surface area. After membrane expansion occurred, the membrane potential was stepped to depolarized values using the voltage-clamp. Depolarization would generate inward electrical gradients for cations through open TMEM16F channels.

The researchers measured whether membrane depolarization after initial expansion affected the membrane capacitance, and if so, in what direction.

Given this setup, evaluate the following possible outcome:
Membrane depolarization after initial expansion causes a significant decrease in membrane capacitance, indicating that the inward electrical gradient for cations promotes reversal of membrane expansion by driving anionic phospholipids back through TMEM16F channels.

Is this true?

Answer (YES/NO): NO